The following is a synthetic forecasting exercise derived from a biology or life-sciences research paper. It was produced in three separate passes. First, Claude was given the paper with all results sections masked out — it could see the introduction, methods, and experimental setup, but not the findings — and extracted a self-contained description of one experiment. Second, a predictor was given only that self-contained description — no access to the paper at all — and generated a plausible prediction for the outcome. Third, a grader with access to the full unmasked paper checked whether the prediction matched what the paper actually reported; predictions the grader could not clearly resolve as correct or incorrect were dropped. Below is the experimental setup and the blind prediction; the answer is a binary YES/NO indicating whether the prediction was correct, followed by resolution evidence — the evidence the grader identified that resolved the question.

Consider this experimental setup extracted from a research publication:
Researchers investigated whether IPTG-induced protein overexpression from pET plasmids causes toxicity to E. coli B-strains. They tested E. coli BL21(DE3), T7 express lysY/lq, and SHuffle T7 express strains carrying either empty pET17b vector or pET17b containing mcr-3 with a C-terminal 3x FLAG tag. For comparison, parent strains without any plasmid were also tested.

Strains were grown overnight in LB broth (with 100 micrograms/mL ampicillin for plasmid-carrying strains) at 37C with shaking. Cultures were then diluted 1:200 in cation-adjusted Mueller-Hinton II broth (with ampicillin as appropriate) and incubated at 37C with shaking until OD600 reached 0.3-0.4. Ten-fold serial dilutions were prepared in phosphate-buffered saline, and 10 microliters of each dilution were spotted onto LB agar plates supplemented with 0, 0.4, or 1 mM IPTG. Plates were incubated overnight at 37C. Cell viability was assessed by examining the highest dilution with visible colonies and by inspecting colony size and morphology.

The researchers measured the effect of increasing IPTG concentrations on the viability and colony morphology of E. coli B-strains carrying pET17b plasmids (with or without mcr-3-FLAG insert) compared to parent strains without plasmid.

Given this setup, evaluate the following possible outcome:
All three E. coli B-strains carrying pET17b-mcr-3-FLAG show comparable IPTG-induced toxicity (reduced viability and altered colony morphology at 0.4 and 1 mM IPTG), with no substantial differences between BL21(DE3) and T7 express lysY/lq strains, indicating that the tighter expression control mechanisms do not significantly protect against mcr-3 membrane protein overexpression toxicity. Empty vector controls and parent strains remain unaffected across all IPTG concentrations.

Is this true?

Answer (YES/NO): NO